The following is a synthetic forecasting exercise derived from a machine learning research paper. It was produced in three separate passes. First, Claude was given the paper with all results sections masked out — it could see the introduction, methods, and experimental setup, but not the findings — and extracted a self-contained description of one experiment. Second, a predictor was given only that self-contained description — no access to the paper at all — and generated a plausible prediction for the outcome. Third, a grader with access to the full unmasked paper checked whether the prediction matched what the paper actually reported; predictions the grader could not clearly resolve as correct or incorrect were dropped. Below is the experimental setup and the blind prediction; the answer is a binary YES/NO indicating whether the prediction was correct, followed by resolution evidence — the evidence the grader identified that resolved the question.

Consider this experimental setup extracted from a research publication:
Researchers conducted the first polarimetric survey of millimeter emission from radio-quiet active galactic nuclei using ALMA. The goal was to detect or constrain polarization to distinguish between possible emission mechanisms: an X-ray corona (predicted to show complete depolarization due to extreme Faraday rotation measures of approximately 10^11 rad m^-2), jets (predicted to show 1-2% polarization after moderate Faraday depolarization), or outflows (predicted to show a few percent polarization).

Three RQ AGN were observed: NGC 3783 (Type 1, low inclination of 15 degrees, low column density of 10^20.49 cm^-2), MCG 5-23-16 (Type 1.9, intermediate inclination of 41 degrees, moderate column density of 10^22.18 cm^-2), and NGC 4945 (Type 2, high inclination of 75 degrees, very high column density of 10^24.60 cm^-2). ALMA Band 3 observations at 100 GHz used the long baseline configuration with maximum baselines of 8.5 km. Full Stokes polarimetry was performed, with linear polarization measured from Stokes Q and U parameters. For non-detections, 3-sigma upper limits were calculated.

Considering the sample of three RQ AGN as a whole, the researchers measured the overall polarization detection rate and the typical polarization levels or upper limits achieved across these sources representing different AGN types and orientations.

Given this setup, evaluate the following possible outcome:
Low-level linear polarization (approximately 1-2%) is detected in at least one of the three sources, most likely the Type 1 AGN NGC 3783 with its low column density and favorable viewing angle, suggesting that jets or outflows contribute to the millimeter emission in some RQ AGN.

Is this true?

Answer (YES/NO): NO